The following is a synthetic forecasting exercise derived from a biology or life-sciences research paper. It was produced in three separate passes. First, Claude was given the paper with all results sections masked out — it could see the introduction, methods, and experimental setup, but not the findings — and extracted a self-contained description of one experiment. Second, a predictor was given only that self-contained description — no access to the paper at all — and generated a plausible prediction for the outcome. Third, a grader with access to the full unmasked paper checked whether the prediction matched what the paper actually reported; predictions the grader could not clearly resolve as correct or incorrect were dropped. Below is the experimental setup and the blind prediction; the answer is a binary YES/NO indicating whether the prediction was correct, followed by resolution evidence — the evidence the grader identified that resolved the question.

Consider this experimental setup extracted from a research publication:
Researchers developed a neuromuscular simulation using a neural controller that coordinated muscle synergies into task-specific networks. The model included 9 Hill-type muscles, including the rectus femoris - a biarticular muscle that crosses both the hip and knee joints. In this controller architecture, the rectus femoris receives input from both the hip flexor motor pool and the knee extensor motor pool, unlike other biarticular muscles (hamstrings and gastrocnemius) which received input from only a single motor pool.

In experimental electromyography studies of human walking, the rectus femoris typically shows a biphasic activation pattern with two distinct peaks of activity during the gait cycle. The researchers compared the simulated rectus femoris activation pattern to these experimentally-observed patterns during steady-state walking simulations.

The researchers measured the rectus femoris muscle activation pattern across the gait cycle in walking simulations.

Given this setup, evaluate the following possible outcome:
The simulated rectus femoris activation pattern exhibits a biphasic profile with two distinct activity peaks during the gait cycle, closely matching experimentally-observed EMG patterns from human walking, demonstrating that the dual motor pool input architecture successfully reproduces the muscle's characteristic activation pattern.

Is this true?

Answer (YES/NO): NO